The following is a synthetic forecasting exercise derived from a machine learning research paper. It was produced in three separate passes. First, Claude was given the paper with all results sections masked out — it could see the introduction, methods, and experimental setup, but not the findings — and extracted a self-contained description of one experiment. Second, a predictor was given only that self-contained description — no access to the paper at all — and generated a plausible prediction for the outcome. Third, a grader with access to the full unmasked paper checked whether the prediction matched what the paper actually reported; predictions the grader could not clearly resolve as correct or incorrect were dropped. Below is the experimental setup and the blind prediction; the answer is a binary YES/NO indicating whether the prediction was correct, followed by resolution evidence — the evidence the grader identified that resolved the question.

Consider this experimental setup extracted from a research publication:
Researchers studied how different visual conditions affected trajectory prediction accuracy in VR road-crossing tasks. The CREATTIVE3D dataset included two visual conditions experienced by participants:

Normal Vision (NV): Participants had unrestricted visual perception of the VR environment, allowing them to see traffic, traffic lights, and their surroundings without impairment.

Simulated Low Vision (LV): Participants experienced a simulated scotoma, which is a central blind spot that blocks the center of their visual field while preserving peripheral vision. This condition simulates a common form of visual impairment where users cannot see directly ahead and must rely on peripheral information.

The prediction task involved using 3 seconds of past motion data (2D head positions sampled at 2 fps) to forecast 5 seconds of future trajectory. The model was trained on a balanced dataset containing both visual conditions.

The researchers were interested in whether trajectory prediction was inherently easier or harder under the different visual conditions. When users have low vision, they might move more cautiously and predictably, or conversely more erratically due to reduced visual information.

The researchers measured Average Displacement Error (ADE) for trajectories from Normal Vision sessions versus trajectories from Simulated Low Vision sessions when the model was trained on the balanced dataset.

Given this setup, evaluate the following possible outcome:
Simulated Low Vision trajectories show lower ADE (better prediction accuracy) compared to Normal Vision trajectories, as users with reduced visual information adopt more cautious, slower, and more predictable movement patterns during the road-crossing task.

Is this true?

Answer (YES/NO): YES